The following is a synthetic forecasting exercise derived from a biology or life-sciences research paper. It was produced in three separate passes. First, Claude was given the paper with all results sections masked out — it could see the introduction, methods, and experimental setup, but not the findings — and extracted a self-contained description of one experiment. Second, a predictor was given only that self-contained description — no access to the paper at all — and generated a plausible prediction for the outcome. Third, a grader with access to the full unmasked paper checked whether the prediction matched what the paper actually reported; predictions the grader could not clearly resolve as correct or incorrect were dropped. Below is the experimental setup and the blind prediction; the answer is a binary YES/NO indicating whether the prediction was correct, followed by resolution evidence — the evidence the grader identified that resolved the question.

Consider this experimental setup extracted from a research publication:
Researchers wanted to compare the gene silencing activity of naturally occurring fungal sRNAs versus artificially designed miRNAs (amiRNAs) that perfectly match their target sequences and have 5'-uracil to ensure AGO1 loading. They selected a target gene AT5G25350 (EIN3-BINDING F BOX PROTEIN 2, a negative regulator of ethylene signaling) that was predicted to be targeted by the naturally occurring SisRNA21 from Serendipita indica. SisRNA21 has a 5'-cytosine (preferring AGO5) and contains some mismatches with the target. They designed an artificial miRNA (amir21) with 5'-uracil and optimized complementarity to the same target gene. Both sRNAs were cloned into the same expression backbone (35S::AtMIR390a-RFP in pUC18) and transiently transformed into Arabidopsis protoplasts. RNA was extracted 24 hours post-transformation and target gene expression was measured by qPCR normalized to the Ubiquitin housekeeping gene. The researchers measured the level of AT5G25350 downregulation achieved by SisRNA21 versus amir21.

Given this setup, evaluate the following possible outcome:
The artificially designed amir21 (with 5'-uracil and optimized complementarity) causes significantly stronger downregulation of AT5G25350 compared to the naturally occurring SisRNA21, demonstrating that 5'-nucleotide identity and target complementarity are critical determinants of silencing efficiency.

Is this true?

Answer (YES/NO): NO